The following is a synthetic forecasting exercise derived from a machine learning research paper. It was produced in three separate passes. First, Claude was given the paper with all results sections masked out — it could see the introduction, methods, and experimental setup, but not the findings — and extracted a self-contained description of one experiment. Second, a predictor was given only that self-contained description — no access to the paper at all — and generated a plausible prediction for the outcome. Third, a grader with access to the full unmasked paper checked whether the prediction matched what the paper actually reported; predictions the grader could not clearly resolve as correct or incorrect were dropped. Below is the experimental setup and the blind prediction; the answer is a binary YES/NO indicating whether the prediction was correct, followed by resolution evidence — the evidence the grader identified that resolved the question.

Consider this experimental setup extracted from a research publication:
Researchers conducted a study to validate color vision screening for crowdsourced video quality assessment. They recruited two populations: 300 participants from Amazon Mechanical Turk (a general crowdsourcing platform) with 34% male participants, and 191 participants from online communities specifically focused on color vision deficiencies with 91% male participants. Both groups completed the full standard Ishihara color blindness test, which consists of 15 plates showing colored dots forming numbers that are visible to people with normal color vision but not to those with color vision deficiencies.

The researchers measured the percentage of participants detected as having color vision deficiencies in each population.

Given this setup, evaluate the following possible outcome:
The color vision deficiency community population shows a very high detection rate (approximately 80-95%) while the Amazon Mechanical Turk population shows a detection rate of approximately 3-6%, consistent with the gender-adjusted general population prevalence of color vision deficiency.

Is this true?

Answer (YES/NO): NO